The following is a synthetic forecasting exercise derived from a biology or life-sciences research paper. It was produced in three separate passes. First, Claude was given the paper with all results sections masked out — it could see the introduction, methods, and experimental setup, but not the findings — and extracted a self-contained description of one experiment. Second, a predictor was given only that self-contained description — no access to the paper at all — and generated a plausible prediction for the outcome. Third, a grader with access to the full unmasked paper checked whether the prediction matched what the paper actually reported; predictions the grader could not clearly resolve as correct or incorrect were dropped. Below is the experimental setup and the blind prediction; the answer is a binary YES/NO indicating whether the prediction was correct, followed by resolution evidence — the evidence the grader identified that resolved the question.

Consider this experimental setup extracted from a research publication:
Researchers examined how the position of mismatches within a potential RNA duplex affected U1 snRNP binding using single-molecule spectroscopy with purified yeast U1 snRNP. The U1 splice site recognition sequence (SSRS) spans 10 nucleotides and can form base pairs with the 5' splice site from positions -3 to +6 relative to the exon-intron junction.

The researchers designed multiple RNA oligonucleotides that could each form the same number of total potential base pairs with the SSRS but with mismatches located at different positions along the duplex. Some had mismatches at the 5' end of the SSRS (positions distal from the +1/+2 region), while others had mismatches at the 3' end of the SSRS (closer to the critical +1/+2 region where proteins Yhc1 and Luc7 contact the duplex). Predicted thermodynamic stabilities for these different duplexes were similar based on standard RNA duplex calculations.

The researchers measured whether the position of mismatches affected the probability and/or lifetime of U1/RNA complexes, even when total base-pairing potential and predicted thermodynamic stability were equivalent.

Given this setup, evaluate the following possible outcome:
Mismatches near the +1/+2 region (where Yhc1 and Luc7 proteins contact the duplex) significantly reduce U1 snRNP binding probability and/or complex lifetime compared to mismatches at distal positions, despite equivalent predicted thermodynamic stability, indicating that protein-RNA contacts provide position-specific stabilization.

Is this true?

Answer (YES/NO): YES